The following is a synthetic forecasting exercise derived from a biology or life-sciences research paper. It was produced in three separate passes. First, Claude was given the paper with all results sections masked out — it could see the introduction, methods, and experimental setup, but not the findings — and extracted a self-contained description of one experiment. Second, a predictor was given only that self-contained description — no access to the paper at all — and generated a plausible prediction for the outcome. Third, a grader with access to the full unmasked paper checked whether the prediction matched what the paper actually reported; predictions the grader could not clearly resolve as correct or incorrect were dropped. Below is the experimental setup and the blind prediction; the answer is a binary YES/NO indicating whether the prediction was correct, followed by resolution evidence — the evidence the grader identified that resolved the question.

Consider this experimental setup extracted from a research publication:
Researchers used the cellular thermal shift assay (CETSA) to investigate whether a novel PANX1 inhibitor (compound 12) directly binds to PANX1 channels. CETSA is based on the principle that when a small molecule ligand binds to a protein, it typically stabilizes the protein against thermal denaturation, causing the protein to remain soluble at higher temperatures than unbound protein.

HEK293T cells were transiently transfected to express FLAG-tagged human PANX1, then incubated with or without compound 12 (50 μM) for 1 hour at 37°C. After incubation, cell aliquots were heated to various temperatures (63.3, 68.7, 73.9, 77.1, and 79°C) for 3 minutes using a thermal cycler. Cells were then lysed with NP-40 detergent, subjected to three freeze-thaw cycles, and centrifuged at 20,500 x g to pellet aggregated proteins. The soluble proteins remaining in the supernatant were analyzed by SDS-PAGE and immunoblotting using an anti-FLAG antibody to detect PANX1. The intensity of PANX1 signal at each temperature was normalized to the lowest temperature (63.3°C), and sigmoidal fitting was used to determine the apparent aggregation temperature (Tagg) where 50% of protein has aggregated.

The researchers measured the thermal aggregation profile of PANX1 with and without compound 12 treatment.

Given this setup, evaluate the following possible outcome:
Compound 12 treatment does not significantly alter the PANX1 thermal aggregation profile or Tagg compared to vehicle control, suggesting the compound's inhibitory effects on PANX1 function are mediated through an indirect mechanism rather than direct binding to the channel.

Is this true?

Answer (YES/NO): NO